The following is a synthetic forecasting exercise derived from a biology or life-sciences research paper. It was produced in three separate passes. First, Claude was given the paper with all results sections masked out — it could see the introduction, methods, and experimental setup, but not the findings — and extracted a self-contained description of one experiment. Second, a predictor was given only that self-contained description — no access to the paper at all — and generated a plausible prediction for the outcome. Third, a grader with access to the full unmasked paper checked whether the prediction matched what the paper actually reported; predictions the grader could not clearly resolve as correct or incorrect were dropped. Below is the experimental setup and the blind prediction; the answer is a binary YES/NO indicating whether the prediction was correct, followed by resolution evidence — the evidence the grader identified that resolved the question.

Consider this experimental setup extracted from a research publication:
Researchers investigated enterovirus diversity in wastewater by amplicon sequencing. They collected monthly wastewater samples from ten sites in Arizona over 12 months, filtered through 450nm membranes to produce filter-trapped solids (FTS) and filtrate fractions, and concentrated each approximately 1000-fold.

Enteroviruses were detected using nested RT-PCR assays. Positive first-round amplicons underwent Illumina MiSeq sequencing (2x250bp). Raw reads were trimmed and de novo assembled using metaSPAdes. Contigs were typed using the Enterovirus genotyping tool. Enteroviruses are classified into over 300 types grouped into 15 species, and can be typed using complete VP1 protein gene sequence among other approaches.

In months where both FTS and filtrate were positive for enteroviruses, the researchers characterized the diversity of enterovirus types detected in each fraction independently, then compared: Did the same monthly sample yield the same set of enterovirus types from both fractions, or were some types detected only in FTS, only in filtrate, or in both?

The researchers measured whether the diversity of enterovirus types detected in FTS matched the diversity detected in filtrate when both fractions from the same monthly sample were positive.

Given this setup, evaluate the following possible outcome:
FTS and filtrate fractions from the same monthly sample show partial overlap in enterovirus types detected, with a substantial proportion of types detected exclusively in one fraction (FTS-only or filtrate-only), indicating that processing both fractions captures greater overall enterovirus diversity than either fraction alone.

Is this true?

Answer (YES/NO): YES